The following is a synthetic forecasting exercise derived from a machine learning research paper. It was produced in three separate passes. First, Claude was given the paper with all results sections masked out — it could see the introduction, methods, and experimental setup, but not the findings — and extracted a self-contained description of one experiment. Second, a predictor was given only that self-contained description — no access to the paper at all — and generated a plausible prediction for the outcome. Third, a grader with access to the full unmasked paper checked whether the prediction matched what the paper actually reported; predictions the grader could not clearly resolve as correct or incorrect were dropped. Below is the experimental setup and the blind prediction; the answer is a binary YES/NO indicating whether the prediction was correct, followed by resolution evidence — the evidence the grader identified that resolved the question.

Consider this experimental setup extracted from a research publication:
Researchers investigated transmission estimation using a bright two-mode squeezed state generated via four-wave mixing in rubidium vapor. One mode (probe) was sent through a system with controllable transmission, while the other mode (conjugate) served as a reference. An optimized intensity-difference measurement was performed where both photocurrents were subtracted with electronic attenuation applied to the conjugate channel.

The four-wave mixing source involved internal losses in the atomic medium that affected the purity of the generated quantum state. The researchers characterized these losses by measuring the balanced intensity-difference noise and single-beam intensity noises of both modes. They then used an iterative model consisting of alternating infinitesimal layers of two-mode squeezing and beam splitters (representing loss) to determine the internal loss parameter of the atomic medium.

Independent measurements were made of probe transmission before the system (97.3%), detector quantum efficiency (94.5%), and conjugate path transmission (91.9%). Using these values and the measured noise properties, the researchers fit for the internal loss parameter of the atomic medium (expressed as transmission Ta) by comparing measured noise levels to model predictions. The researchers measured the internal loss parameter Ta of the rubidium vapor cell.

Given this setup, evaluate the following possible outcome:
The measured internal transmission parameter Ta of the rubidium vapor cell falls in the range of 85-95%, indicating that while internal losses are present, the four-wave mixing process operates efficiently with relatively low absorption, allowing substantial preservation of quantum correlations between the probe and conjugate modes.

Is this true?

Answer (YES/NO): NO